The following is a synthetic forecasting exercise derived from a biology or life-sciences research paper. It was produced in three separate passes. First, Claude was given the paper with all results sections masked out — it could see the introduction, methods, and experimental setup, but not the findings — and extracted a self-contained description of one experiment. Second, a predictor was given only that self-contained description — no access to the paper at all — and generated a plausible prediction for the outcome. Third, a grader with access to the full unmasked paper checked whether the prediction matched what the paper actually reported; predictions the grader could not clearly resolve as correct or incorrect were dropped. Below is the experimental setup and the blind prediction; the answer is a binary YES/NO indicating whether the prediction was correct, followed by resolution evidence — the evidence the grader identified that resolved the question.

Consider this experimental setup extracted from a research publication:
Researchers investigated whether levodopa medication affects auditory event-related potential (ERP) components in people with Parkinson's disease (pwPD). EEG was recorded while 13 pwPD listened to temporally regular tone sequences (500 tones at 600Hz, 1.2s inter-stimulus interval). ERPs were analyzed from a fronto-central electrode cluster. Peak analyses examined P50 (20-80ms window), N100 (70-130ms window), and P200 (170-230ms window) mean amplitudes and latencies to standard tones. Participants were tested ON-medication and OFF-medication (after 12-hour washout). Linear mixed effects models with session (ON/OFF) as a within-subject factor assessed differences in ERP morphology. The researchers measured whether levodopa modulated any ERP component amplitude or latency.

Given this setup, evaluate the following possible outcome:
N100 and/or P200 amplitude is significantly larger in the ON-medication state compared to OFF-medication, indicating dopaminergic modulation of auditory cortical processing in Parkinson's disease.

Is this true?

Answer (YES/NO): NO